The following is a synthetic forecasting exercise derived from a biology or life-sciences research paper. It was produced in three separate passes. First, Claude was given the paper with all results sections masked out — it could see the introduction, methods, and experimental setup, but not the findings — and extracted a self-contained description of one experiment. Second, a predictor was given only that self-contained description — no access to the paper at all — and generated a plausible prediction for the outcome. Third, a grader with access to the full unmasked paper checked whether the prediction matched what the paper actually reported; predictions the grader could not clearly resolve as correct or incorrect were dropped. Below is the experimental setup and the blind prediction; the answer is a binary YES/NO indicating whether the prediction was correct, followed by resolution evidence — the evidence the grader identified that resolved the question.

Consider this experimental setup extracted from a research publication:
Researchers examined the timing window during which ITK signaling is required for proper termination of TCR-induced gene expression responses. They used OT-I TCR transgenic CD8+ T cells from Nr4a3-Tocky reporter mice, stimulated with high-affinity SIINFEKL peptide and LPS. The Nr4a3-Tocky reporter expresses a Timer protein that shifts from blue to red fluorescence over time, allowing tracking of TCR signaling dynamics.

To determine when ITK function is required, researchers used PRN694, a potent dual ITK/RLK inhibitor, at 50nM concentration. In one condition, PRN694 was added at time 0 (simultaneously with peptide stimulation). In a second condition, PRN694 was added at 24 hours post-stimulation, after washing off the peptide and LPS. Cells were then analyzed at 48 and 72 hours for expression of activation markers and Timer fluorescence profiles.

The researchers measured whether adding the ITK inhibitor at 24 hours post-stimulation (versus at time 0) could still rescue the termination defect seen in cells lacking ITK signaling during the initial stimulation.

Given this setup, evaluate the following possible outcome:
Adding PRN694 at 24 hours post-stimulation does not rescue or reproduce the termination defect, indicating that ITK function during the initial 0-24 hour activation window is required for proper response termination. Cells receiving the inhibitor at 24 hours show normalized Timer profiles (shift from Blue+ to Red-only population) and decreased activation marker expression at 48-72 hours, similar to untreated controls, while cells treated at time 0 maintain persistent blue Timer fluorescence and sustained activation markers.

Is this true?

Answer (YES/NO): YES